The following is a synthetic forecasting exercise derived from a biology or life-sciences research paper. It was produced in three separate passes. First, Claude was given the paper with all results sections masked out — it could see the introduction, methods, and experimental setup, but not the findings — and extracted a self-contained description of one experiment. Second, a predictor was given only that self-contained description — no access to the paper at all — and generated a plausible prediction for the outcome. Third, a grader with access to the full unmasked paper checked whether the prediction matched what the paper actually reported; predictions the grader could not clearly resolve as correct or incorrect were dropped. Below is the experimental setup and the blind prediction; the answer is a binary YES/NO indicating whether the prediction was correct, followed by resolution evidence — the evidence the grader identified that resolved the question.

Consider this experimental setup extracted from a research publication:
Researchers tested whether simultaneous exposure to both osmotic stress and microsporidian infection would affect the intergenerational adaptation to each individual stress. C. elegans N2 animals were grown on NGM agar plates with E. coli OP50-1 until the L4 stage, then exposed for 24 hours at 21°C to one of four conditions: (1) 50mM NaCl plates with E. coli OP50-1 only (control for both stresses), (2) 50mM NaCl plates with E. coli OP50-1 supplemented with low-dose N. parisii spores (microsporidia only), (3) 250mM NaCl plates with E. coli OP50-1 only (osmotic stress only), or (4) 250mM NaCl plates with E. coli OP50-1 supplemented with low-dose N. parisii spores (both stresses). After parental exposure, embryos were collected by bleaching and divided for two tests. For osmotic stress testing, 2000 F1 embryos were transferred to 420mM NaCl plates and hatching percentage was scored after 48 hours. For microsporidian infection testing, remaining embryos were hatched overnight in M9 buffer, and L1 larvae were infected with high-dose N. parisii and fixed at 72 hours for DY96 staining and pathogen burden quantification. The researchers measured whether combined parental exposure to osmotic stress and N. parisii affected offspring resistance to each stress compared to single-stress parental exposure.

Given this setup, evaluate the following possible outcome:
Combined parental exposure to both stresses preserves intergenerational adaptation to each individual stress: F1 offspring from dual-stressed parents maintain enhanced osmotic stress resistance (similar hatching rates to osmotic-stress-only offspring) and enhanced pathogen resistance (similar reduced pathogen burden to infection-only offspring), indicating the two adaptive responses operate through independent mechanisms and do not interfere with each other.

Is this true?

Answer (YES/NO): NO